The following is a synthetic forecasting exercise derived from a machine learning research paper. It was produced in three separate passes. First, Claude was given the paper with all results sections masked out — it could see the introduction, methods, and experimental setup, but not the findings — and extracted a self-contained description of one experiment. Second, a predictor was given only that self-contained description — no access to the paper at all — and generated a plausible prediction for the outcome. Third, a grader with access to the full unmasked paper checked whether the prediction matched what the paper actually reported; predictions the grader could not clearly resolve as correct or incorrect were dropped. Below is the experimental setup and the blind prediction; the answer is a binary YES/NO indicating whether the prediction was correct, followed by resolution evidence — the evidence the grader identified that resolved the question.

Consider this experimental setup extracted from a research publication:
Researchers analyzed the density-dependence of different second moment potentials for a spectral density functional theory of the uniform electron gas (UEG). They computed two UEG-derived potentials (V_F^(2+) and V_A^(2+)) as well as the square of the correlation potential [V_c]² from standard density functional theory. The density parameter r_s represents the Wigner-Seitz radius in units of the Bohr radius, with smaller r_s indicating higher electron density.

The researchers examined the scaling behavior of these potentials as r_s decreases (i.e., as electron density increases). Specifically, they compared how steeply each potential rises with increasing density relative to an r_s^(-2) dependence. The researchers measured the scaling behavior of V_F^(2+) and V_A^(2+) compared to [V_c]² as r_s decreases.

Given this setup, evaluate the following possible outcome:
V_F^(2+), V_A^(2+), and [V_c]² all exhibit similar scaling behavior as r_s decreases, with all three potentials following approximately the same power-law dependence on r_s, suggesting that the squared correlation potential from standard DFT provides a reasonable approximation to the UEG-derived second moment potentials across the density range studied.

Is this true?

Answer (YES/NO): NO